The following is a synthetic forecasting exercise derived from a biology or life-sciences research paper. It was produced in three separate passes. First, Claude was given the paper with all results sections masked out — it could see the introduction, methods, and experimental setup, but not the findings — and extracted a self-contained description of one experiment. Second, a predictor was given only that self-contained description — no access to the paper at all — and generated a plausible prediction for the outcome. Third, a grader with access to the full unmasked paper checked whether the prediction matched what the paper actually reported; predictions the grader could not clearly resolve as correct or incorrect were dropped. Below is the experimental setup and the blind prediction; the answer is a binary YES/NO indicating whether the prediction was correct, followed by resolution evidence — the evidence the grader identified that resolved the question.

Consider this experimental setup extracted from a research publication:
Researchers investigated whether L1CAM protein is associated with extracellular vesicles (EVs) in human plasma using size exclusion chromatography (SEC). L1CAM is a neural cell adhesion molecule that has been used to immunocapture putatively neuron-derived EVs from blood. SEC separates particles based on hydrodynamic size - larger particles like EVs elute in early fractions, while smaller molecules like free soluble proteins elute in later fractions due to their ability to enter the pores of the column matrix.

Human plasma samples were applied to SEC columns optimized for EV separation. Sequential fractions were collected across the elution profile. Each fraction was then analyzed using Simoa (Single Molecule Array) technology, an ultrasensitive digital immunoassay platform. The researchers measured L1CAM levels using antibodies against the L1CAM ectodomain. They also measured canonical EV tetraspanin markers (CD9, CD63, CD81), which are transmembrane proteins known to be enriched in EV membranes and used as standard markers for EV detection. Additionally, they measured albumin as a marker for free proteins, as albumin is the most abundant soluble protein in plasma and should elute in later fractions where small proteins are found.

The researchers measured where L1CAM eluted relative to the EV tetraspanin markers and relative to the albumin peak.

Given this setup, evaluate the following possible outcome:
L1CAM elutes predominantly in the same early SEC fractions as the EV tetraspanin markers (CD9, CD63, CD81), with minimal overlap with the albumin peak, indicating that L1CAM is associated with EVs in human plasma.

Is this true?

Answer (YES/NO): NO